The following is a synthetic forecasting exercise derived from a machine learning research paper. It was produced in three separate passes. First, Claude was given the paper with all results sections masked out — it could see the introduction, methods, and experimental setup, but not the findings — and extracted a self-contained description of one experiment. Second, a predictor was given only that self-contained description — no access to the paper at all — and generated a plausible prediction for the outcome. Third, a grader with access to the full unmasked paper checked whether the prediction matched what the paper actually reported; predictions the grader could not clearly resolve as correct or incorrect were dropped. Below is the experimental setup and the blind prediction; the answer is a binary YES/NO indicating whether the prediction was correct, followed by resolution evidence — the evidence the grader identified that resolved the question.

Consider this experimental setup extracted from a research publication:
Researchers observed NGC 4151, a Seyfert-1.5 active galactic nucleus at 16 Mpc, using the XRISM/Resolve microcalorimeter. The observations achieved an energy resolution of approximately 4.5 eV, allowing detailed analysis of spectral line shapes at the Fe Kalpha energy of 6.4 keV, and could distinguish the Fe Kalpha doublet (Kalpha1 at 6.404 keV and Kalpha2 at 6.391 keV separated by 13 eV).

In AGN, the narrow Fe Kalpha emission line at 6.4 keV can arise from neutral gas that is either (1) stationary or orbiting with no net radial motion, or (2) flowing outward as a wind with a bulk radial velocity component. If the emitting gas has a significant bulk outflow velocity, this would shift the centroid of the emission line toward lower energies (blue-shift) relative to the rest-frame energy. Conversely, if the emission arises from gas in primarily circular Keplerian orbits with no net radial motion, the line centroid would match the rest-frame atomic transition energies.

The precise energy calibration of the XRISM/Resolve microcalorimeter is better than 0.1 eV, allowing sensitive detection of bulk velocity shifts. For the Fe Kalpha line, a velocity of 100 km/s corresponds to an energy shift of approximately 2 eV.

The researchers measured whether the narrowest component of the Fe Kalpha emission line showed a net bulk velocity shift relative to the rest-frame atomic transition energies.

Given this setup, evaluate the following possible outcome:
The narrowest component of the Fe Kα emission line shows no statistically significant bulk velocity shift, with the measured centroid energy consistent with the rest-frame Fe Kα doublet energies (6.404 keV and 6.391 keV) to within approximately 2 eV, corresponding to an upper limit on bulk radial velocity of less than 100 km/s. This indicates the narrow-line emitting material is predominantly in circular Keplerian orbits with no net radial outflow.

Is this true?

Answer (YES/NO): YES